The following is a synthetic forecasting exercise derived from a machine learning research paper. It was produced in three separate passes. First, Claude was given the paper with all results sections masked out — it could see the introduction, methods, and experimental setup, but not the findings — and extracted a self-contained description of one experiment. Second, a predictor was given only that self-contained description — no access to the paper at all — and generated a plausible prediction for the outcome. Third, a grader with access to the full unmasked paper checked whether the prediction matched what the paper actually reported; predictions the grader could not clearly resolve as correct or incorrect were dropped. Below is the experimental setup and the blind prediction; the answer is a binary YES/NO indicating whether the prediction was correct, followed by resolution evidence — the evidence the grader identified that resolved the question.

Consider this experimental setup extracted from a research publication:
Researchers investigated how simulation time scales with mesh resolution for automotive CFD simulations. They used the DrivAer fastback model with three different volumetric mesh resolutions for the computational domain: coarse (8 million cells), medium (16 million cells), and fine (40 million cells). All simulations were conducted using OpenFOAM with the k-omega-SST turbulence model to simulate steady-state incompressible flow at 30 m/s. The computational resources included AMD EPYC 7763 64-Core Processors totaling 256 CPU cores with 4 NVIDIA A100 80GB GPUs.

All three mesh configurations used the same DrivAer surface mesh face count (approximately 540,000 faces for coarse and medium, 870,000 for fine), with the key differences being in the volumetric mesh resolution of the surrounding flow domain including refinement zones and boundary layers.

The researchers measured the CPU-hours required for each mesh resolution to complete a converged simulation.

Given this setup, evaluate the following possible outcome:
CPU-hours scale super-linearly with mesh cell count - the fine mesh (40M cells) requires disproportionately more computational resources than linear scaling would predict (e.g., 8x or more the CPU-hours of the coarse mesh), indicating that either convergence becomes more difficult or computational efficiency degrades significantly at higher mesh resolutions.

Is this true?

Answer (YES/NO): NO